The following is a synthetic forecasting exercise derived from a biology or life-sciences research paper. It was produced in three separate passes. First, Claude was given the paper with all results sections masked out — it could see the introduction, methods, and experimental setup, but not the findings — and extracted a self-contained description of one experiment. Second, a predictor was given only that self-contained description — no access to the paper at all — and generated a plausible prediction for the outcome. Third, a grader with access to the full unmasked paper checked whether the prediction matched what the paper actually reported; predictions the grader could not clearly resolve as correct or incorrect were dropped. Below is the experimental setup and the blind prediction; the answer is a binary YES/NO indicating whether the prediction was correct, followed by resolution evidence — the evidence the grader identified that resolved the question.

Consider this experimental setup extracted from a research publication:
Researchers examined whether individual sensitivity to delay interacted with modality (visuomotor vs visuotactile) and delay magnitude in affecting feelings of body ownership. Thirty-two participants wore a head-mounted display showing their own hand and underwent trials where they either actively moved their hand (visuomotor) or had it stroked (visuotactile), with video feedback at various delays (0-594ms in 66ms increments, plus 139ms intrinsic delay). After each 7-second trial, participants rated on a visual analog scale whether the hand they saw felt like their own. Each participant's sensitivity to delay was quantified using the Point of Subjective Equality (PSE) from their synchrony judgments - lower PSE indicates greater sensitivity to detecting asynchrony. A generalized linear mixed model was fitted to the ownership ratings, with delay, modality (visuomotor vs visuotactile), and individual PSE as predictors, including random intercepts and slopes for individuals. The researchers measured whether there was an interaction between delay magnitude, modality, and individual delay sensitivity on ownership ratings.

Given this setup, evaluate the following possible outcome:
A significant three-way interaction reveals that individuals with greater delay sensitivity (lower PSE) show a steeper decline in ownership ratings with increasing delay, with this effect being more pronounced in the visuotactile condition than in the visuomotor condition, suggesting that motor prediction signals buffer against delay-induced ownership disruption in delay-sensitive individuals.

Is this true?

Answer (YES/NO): NO